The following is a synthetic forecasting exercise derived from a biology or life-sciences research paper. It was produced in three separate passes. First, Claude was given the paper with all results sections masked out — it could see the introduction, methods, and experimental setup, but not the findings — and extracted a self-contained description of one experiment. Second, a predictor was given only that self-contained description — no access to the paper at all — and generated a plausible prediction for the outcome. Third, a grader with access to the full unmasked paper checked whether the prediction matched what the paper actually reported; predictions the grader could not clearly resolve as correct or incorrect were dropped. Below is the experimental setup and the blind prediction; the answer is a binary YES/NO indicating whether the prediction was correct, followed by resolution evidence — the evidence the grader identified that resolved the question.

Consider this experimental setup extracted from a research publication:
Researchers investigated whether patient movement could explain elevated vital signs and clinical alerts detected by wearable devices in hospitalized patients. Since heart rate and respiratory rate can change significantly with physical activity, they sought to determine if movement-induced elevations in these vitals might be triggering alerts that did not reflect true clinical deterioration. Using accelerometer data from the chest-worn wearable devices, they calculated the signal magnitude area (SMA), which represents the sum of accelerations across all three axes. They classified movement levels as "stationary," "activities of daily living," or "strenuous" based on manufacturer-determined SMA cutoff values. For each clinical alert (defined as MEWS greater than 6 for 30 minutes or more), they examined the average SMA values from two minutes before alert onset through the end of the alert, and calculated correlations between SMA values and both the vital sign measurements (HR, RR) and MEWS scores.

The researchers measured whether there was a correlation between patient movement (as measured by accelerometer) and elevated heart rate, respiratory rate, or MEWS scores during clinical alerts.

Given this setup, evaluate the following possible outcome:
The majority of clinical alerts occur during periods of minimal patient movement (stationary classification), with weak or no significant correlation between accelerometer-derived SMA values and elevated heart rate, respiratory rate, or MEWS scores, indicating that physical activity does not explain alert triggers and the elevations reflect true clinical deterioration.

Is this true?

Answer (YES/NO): NO